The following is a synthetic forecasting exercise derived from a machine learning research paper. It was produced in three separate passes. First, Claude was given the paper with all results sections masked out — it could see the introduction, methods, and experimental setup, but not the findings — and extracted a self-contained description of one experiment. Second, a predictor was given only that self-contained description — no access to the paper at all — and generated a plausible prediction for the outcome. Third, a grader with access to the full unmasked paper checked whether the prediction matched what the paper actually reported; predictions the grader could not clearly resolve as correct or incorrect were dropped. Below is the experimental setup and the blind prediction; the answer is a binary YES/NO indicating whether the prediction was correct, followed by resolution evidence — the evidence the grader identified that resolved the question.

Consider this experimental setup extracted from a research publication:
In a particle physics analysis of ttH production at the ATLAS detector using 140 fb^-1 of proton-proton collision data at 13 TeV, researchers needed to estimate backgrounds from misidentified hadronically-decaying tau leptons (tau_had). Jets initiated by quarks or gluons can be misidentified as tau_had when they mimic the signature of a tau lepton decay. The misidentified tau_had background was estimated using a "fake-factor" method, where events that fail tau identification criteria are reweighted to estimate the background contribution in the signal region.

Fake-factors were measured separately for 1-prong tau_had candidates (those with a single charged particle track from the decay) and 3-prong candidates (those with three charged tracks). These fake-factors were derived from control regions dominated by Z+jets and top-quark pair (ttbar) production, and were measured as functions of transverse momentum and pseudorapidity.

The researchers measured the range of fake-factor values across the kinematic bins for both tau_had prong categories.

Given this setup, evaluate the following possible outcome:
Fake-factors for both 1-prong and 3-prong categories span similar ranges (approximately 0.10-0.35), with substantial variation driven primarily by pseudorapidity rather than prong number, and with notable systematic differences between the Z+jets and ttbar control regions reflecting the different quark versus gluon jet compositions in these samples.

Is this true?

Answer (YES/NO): NO